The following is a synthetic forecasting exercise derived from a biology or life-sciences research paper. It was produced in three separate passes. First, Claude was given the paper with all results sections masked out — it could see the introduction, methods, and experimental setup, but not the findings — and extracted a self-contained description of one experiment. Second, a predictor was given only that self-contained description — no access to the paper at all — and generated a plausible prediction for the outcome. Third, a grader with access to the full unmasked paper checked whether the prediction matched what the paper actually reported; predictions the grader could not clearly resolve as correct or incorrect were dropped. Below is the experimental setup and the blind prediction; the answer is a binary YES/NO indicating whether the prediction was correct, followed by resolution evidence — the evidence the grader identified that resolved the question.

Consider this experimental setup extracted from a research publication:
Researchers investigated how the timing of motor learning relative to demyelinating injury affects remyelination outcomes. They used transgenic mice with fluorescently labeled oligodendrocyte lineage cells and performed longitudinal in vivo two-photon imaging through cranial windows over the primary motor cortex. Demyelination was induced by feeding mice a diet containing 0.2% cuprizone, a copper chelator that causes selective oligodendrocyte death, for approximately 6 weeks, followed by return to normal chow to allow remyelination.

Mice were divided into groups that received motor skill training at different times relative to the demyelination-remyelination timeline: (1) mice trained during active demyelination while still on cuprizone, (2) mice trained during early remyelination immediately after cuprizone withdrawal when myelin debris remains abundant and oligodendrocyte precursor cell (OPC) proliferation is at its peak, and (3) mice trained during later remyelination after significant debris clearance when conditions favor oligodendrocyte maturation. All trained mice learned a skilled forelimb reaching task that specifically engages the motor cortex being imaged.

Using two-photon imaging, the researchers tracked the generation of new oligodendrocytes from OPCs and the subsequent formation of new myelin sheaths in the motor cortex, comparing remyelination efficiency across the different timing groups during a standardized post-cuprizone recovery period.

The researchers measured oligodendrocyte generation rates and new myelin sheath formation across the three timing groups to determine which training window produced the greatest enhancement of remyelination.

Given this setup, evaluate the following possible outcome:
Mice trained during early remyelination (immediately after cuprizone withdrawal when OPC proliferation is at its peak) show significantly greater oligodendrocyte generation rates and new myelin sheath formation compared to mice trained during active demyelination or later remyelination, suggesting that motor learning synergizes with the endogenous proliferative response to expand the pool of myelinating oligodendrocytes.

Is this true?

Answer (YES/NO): NO